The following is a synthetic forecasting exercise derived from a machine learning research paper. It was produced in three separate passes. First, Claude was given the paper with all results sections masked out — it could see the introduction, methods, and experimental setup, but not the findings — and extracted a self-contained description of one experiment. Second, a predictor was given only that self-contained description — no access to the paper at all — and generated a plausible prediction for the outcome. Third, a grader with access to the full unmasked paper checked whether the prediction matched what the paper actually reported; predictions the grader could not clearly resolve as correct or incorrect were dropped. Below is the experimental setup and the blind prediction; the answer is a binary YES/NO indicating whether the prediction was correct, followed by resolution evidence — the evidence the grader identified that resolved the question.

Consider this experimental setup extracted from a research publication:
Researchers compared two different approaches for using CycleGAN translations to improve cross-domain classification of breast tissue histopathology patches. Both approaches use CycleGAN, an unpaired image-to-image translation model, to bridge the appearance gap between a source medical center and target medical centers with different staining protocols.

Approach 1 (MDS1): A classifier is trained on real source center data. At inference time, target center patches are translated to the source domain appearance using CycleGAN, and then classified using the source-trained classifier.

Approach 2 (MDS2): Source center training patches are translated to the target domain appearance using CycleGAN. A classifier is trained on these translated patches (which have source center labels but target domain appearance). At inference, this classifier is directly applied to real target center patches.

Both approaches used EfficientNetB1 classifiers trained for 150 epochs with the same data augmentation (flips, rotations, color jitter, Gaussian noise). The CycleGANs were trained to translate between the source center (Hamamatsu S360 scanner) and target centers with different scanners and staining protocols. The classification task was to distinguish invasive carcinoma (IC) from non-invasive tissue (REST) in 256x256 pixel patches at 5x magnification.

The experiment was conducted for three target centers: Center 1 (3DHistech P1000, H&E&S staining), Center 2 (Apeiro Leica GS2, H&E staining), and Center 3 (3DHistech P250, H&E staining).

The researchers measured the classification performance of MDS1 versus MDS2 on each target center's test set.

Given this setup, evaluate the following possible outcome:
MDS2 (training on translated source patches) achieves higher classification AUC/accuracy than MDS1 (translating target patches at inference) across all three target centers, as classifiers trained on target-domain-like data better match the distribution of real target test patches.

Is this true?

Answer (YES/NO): NO